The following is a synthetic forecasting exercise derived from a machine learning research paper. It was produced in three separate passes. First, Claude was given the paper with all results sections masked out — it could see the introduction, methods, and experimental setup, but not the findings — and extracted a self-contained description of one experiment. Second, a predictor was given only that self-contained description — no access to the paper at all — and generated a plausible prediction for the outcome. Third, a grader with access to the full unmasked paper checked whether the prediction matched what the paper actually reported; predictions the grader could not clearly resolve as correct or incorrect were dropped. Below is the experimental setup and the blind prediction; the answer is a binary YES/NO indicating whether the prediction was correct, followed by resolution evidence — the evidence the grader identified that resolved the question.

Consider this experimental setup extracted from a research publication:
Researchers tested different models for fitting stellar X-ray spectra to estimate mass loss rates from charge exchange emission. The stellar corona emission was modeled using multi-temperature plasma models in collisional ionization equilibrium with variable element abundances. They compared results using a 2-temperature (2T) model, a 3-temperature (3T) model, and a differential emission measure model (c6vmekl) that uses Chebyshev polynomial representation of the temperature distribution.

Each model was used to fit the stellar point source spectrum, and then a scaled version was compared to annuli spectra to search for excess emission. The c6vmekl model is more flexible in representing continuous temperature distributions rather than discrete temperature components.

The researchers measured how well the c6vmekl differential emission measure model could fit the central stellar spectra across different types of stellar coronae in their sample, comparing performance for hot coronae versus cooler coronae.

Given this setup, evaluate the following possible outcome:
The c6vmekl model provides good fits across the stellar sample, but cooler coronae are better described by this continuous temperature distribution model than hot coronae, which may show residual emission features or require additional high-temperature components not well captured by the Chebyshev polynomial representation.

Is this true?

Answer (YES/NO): NO